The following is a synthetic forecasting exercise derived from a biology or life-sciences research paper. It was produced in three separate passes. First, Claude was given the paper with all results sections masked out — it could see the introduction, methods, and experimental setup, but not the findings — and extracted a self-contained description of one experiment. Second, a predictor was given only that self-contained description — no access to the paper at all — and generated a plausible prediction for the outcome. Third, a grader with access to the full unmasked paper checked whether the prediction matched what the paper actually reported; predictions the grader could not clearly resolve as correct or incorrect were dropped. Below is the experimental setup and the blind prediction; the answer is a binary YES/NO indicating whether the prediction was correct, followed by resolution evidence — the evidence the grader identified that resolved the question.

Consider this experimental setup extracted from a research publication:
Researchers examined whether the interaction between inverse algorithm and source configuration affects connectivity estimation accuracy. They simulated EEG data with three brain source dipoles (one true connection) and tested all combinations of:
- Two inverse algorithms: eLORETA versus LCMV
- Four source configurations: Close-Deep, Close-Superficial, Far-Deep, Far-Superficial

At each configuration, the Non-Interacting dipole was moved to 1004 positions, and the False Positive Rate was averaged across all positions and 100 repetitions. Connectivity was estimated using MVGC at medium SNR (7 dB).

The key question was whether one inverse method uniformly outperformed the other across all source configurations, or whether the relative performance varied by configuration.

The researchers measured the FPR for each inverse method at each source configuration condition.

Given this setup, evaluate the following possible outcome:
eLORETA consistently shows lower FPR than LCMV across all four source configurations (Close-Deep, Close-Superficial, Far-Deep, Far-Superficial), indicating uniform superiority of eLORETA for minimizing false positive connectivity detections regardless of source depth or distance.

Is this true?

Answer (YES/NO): NO